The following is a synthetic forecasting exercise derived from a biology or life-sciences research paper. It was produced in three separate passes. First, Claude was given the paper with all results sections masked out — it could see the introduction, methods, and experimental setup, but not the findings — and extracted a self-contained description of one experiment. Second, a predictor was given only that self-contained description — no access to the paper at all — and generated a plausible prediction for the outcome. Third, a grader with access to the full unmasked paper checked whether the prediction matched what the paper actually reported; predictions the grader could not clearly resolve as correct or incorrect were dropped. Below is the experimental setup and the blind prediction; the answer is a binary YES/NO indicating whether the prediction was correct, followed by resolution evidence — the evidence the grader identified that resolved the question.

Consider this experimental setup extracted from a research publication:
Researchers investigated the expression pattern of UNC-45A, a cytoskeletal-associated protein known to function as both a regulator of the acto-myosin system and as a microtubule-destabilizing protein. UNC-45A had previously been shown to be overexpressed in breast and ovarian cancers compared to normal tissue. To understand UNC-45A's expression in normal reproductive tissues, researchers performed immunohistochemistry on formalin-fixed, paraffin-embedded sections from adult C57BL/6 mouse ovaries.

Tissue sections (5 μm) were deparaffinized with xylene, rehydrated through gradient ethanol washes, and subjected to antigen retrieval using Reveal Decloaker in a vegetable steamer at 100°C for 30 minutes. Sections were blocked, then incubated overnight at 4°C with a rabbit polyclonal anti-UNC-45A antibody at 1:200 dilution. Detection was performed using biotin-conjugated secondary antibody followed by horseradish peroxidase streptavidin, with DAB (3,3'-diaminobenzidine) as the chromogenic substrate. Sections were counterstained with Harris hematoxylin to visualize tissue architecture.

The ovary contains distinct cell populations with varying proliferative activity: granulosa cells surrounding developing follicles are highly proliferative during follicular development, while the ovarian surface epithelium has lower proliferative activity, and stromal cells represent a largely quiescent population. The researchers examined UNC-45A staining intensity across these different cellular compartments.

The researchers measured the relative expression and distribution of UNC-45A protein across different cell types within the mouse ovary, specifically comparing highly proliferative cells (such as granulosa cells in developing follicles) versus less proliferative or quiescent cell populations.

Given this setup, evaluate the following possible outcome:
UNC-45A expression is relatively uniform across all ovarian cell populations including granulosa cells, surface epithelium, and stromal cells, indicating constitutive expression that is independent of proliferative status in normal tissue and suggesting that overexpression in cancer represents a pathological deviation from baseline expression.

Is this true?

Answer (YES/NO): NO